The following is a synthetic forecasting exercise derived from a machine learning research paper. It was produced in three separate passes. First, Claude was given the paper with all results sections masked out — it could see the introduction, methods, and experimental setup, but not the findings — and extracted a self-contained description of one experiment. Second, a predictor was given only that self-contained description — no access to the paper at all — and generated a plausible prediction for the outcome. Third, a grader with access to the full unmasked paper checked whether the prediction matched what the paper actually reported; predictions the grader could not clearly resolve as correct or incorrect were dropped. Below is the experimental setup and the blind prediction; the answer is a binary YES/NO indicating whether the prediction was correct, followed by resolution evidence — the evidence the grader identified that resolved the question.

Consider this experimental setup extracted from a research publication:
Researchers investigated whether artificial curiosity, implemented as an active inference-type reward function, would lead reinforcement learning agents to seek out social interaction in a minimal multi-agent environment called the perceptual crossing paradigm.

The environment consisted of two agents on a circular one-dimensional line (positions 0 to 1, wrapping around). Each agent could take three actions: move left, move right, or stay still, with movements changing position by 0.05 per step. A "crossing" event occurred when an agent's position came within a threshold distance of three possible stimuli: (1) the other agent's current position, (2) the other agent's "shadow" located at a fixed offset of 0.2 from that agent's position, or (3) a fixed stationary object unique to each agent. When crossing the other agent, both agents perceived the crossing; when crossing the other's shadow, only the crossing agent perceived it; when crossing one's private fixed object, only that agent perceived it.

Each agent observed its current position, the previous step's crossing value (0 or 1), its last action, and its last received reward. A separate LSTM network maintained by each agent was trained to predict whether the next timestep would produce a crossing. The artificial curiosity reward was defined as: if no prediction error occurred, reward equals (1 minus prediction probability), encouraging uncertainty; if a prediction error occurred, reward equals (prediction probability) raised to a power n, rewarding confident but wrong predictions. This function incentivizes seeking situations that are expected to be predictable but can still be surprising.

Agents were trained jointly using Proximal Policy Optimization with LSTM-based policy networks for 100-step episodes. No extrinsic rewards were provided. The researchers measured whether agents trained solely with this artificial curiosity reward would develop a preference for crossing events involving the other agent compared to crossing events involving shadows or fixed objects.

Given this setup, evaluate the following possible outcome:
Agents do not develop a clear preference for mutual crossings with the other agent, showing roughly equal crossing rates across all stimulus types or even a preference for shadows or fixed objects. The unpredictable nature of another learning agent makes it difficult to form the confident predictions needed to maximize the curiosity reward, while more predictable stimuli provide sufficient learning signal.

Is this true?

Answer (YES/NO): YES